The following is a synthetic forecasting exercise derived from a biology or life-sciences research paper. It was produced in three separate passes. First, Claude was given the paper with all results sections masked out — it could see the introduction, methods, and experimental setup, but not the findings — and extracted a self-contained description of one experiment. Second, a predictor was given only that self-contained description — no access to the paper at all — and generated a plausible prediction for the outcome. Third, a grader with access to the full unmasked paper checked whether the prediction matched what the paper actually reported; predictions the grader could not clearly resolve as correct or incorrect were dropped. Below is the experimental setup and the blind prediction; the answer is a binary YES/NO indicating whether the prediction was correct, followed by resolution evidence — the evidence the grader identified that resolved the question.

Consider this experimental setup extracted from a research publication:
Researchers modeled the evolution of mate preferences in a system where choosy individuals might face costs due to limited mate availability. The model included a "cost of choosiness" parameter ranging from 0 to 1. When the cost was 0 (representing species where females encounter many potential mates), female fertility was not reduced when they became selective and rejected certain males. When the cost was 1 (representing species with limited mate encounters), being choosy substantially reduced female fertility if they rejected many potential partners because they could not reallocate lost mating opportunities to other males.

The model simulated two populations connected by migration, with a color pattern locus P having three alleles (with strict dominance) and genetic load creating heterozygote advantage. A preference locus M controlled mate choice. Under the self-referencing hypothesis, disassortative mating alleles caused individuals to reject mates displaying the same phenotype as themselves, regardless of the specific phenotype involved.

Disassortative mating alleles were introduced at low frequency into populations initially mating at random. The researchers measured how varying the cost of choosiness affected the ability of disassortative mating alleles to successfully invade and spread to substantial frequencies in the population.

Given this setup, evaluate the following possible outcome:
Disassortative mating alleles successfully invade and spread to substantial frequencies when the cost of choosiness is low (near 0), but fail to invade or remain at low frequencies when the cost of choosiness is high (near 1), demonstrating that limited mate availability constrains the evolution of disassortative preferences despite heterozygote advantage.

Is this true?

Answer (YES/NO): NO